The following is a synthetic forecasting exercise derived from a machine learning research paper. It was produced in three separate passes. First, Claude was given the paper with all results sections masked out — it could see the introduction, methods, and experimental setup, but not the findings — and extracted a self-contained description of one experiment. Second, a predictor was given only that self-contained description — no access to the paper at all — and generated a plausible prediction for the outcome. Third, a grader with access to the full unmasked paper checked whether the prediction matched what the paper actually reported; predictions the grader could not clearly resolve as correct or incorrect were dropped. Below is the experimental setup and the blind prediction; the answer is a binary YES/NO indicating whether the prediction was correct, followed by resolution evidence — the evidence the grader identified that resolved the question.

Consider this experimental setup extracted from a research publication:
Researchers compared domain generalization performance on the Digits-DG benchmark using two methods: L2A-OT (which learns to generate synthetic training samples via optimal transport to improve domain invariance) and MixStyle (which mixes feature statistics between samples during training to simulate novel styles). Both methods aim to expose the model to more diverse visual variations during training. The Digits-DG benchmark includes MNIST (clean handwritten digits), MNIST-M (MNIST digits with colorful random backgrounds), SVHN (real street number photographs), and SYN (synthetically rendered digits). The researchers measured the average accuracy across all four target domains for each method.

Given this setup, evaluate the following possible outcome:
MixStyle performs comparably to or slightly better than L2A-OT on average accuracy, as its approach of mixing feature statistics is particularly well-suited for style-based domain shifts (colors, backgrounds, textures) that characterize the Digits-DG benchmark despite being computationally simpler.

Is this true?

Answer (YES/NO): NO